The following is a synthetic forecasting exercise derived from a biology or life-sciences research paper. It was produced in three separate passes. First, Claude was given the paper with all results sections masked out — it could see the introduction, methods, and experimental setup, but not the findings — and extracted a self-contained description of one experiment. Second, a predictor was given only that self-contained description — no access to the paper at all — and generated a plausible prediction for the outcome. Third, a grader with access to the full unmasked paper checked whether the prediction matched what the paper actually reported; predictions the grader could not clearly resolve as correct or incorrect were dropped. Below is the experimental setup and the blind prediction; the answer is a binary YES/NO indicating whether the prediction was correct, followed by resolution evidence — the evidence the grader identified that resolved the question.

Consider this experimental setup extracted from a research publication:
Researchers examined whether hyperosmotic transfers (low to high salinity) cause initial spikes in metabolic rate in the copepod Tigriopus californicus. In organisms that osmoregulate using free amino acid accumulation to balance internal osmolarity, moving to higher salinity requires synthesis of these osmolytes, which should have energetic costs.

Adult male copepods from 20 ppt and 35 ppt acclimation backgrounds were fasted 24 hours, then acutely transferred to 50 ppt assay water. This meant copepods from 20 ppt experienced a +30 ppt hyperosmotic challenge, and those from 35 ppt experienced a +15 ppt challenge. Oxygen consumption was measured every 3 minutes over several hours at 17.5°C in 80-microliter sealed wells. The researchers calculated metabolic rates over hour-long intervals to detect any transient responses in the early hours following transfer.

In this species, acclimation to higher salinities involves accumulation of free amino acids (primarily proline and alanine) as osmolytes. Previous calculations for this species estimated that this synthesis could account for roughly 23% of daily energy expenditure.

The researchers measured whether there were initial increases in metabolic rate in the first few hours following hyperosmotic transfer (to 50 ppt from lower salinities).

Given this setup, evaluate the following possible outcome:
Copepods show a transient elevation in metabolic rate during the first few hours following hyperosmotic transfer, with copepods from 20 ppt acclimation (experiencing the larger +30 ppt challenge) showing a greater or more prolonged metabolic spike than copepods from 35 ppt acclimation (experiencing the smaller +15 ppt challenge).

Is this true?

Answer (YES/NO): NO